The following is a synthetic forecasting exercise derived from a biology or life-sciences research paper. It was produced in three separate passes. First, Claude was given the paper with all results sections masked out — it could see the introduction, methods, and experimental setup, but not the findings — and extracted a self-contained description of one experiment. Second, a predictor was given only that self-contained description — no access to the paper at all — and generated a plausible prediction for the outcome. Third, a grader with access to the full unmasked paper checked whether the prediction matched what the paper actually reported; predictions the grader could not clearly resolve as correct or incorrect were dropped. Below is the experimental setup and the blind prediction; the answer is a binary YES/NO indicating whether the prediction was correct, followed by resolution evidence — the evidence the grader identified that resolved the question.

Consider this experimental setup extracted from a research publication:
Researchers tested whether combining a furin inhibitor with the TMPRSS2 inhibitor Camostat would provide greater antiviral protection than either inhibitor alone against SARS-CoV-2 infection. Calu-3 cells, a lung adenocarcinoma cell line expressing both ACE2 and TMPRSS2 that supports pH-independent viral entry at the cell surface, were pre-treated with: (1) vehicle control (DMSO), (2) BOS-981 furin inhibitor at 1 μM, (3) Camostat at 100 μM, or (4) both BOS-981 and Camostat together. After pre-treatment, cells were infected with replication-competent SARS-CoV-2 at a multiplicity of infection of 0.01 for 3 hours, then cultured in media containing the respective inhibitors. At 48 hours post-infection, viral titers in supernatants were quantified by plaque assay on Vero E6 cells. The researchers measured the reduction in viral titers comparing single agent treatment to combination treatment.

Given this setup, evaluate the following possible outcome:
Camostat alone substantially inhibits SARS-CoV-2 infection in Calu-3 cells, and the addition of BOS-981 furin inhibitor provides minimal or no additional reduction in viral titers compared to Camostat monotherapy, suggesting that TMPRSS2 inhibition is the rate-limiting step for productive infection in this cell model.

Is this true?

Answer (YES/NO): NO